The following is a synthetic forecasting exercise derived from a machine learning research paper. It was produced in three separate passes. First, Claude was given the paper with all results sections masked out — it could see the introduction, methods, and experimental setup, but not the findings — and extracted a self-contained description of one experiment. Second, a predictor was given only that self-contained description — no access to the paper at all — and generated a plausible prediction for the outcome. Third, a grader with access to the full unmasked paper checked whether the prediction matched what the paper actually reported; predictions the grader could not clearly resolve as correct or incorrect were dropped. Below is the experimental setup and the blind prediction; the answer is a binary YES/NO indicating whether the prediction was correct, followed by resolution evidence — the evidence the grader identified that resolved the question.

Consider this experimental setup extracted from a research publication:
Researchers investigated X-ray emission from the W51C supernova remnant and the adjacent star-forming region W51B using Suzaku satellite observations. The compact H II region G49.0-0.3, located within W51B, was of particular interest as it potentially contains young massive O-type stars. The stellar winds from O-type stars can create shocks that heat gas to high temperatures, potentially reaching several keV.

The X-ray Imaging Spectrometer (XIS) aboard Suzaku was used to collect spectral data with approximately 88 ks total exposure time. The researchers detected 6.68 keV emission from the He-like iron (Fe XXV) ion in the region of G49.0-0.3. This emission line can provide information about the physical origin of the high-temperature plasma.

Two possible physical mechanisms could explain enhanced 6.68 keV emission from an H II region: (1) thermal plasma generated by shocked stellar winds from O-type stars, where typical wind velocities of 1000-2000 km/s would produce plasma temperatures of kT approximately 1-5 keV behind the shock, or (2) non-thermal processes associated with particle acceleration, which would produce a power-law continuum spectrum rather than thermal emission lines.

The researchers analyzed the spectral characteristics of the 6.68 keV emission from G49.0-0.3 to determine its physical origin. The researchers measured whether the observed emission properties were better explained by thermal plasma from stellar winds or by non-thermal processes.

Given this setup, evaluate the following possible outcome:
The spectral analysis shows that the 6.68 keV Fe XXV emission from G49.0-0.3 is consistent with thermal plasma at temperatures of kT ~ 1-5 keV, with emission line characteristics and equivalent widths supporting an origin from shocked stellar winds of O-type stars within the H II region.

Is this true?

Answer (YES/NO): YES